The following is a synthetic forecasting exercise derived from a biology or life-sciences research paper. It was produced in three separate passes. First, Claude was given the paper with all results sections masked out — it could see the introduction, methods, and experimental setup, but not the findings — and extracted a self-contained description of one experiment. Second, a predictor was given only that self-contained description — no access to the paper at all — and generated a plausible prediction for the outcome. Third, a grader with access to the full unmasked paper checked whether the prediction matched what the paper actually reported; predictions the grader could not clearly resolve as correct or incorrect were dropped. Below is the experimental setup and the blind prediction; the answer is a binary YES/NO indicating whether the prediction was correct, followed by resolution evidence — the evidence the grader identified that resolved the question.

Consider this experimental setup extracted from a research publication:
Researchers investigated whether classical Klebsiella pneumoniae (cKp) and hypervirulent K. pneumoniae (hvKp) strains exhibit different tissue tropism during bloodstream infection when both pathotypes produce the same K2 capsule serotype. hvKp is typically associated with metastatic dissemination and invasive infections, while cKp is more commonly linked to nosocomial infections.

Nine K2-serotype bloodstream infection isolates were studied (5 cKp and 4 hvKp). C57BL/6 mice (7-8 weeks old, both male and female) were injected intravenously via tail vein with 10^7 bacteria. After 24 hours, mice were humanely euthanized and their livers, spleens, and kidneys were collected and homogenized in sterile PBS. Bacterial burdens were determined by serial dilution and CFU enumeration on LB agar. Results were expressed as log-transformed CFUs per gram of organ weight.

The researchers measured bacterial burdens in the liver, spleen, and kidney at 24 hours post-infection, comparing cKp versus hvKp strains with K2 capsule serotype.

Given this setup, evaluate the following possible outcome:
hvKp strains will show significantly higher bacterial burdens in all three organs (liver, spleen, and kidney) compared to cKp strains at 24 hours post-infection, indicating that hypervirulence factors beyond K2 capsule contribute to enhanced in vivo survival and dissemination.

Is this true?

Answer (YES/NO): NO